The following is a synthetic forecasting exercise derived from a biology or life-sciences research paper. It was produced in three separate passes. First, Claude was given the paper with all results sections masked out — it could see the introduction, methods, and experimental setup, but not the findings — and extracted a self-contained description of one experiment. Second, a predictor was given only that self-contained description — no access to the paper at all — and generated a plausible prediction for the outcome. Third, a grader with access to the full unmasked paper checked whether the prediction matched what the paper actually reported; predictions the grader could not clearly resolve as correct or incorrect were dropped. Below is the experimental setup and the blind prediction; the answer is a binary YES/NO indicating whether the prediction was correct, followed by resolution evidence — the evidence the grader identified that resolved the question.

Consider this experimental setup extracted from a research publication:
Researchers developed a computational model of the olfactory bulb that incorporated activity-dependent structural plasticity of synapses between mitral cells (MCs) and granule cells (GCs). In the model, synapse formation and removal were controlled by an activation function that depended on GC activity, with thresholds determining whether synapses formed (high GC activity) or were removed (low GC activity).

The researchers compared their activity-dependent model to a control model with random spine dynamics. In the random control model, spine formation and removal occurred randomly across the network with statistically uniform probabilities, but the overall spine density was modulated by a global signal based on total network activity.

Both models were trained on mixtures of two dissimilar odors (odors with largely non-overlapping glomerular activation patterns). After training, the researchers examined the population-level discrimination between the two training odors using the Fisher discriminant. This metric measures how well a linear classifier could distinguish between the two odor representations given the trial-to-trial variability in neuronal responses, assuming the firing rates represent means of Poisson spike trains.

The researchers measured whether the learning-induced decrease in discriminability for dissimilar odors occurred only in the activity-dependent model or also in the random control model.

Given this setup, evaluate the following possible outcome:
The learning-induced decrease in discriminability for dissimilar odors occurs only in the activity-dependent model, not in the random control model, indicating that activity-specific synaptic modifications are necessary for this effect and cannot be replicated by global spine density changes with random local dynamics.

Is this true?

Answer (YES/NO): NO